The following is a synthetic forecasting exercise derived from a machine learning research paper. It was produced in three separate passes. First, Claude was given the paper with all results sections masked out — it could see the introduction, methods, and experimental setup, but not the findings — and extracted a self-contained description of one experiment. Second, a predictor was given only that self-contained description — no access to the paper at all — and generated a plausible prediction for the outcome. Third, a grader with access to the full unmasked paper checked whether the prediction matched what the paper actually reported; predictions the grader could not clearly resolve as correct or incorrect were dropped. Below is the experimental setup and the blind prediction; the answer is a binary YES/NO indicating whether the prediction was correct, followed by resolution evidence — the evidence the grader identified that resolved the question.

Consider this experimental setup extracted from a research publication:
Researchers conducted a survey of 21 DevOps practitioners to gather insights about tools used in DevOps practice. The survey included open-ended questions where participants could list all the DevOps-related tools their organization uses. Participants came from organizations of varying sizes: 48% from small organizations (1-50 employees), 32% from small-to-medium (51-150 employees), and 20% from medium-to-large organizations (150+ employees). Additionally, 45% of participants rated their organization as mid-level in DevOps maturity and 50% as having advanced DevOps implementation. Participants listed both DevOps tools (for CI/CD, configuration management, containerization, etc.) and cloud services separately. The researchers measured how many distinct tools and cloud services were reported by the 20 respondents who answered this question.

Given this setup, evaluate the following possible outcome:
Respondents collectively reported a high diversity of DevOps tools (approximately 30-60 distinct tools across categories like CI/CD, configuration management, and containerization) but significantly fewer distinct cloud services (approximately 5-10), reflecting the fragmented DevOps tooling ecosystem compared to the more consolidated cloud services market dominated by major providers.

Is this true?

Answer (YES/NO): YES